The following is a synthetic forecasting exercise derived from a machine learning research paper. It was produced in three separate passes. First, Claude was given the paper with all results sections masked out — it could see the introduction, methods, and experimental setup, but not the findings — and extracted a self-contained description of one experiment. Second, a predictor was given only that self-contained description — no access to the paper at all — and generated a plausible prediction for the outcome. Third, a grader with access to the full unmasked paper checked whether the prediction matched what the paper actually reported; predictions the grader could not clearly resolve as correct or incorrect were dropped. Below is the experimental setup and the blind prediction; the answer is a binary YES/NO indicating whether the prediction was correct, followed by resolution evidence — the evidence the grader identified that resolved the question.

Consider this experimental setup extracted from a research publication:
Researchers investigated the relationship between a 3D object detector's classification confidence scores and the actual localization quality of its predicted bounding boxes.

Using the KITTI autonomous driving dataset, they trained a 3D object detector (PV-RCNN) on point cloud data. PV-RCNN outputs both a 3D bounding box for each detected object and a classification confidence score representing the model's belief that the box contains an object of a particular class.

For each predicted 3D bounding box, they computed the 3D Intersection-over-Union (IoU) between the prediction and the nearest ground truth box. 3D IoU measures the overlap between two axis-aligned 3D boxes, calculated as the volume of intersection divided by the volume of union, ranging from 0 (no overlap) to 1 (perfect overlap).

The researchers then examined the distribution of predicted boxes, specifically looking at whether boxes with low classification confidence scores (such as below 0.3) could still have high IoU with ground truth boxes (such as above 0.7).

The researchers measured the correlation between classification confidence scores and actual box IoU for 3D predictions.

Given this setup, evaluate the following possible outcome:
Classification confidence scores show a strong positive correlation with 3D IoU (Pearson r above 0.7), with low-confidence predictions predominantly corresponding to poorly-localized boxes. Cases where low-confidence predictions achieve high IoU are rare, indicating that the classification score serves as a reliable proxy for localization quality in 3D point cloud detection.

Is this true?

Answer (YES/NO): NO